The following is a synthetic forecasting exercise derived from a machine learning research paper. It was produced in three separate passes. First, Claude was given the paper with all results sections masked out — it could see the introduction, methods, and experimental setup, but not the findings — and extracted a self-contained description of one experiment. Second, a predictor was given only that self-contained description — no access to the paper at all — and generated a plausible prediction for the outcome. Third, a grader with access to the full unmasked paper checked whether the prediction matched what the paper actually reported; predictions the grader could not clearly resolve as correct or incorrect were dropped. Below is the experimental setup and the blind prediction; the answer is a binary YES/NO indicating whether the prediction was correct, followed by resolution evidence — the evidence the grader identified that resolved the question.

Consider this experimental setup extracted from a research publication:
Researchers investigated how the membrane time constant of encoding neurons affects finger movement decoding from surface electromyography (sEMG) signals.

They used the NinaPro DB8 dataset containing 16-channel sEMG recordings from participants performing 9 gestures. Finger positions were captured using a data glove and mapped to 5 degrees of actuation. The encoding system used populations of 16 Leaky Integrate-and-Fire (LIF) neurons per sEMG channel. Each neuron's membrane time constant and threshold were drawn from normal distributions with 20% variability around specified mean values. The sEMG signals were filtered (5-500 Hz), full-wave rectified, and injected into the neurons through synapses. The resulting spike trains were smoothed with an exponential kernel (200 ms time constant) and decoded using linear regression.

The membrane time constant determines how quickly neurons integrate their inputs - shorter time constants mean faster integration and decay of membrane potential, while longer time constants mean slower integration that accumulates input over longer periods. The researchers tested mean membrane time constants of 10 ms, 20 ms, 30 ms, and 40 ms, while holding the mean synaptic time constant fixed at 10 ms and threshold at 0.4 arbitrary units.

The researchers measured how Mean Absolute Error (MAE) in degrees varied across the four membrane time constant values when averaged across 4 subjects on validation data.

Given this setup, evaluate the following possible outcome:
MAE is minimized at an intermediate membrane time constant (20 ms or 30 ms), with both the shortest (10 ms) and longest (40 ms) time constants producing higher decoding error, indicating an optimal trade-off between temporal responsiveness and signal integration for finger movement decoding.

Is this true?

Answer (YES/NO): NO